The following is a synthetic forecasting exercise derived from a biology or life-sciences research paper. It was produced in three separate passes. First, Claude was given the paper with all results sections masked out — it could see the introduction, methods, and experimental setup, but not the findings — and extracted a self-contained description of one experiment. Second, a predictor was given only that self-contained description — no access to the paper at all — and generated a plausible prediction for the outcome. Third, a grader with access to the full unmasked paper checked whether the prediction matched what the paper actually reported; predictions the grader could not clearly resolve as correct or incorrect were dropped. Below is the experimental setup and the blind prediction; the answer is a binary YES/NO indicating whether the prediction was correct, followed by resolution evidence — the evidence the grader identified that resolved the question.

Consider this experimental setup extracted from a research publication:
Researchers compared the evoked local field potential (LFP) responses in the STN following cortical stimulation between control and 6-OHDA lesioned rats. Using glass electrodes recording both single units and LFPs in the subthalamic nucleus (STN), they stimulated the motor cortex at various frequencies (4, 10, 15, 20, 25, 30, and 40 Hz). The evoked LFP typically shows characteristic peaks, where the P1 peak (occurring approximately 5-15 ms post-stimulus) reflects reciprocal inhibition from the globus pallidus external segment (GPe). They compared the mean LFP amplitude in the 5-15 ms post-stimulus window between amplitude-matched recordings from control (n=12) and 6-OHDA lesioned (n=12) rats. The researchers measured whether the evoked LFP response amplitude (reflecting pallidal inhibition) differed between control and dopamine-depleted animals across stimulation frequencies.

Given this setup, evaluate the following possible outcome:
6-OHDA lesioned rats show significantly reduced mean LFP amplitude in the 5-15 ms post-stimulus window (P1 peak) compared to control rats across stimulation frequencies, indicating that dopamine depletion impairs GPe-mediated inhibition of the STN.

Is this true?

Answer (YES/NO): NO